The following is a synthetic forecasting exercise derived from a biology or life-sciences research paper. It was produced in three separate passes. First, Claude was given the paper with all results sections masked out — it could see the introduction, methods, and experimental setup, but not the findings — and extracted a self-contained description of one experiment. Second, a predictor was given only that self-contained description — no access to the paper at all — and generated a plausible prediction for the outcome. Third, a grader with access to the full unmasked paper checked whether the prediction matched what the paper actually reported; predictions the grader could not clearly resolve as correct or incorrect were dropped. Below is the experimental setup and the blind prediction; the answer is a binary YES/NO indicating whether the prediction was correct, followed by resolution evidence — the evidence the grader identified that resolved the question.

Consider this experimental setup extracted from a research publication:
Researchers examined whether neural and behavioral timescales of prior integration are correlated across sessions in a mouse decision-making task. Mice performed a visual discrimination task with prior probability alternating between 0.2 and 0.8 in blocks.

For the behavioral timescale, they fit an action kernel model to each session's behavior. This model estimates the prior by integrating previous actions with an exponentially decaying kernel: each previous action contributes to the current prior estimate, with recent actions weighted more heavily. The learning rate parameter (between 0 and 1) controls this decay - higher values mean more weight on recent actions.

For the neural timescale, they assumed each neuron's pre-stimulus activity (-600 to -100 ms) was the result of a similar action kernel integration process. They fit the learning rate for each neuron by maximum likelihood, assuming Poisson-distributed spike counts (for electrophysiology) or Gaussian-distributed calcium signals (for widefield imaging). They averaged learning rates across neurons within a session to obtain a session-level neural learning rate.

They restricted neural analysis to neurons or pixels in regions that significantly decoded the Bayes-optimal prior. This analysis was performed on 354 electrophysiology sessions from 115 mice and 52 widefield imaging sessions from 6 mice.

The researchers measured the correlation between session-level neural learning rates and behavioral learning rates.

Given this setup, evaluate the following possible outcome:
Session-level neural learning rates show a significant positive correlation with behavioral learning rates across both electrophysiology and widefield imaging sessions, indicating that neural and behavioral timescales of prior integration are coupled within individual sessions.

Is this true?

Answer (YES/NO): YES